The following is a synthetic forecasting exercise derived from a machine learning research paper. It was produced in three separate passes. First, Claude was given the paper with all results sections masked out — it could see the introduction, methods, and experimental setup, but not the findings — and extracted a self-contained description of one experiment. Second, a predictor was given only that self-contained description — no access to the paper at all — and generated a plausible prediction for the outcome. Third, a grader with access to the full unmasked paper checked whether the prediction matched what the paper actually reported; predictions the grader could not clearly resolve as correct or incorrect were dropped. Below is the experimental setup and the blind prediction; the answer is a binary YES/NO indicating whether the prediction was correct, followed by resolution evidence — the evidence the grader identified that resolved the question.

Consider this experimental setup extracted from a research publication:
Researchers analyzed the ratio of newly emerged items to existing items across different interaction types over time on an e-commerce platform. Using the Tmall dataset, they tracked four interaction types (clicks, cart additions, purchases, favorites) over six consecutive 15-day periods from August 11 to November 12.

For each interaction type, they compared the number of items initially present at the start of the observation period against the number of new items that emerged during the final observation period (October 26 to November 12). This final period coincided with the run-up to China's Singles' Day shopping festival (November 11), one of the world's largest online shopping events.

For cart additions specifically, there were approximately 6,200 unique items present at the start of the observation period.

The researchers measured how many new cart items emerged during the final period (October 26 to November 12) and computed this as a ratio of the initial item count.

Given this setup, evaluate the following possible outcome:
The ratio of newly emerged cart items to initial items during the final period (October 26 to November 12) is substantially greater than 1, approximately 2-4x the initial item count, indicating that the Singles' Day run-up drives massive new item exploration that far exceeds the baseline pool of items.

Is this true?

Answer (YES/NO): NO